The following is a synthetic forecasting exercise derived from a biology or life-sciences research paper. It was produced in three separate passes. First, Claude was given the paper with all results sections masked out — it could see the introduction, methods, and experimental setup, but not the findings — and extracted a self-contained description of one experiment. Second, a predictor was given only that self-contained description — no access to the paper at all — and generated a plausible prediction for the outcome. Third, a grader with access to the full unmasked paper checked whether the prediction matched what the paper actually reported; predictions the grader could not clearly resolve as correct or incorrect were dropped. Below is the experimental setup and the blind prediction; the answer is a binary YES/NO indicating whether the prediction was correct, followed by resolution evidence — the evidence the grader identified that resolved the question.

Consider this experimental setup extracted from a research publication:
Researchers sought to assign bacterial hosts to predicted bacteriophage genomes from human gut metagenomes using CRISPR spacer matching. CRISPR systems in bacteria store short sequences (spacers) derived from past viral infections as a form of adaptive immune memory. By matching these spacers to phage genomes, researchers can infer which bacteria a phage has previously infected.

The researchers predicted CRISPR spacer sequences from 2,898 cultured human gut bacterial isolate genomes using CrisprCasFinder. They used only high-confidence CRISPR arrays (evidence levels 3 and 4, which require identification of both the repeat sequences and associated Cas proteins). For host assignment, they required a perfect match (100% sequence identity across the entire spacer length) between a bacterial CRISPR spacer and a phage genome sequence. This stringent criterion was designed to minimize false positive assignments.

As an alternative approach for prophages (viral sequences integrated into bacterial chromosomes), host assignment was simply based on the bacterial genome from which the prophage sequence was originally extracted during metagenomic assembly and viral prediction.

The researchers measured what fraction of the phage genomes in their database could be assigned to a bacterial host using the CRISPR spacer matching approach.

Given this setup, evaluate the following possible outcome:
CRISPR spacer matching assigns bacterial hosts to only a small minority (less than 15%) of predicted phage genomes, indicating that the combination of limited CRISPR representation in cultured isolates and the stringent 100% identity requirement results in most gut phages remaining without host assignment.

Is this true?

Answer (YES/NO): NO